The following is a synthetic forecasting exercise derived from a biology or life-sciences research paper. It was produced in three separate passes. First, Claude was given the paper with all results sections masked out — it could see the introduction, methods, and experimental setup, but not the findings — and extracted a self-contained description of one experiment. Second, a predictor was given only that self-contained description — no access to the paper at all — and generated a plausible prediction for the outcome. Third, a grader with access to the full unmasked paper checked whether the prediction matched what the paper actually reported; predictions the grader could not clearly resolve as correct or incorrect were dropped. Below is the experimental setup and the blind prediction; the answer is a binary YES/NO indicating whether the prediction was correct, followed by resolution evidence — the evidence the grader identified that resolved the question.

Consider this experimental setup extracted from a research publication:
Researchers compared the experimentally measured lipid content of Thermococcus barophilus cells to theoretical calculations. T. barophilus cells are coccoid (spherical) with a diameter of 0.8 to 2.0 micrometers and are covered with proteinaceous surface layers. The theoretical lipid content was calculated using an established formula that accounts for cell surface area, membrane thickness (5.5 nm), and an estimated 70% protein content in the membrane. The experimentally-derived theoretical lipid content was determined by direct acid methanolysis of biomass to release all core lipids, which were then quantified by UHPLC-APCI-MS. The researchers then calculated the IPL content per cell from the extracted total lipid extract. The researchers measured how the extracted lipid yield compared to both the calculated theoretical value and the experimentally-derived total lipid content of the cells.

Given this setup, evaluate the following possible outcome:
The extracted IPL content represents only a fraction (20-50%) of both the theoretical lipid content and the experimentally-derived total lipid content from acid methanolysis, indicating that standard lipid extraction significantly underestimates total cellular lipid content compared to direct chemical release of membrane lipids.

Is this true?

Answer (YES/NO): NO